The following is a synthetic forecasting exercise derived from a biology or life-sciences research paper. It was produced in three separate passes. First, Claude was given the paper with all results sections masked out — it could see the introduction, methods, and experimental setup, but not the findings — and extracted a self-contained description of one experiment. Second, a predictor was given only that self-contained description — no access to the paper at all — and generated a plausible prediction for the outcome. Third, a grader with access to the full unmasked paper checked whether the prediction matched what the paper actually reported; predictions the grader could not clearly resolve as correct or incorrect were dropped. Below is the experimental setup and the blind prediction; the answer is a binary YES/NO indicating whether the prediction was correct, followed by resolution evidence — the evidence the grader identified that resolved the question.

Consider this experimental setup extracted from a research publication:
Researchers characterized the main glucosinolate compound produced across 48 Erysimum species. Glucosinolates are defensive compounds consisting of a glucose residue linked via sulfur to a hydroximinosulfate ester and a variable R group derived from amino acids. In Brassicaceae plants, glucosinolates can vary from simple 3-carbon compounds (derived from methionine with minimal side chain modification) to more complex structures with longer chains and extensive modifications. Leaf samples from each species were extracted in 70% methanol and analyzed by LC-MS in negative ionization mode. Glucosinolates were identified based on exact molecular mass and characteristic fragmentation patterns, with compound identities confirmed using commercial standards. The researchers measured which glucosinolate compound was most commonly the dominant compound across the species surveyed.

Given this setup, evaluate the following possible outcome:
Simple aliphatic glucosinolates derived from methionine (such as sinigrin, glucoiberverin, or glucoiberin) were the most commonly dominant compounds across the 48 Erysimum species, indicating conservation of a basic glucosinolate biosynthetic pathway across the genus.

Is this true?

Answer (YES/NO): YES